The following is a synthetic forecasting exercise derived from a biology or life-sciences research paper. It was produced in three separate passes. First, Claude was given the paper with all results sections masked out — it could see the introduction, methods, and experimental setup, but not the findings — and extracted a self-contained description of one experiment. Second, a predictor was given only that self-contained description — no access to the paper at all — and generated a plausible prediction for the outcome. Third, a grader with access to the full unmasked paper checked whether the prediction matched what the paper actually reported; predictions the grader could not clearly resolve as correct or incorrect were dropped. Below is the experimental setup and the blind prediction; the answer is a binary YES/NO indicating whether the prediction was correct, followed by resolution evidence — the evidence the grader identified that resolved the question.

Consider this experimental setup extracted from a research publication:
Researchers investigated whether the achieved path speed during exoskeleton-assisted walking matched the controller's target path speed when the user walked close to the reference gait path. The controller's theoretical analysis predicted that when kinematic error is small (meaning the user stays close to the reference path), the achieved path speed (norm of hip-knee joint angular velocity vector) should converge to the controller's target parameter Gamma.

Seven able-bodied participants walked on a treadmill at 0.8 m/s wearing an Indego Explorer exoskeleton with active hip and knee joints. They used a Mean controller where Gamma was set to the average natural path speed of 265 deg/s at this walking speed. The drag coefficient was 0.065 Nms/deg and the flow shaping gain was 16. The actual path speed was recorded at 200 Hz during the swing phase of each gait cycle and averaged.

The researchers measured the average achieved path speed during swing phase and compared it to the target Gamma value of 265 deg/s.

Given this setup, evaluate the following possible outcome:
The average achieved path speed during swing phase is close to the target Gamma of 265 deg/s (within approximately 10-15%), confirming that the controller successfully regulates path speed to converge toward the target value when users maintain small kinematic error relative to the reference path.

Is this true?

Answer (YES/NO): NO